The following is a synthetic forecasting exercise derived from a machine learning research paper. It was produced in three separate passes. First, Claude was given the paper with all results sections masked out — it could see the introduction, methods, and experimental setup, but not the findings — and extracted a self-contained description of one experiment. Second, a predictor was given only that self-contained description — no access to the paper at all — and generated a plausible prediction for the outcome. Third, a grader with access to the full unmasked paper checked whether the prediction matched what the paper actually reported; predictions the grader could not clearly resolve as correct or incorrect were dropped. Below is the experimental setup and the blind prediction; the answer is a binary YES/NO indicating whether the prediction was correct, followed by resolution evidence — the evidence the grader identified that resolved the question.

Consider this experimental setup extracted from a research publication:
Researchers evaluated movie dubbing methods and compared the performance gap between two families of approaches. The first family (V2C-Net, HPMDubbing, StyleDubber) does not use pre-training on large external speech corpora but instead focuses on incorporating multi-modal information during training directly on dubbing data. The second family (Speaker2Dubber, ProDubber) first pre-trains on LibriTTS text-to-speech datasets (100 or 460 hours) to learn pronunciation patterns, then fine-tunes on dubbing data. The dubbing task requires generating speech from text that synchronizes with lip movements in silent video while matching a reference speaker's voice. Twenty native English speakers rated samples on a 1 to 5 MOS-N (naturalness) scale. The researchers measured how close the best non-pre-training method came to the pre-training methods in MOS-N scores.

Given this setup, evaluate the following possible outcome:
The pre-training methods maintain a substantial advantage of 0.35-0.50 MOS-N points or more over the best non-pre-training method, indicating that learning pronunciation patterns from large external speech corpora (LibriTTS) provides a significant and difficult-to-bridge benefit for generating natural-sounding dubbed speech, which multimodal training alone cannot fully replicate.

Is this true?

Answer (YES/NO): NO